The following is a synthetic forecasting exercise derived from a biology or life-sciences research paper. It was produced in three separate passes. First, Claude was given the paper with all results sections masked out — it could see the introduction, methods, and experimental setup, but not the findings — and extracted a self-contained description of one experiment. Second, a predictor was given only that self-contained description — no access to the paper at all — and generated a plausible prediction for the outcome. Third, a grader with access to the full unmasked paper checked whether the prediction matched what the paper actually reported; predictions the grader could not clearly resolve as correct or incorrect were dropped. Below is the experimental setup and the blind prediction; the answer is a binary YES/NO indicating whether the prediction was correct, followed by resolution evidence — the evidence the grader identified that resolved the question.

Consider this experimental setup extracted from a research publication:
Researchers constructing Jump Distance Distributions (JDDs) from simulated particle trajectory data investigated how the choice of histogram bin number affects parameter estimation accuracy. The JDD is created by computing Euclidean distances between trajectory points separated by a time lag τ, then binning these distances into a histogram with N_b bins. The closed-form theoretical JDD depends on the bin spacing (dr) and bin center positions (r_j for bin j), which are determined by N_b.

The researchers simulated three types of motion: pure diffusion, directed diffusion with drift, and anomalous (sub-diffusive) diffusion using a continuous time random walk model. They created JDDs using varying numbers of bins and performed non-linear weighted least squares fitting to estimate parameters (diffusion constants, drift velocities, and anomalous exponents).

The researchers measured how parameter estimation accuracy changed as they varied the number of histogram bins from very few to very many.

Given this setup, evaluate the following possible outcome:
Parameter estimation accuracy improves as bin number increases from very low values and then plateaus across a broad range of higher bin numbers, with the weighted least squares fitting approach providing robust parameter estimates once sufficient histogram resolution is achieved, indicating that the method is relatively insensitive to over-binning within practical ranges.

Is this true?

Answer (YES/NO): NO